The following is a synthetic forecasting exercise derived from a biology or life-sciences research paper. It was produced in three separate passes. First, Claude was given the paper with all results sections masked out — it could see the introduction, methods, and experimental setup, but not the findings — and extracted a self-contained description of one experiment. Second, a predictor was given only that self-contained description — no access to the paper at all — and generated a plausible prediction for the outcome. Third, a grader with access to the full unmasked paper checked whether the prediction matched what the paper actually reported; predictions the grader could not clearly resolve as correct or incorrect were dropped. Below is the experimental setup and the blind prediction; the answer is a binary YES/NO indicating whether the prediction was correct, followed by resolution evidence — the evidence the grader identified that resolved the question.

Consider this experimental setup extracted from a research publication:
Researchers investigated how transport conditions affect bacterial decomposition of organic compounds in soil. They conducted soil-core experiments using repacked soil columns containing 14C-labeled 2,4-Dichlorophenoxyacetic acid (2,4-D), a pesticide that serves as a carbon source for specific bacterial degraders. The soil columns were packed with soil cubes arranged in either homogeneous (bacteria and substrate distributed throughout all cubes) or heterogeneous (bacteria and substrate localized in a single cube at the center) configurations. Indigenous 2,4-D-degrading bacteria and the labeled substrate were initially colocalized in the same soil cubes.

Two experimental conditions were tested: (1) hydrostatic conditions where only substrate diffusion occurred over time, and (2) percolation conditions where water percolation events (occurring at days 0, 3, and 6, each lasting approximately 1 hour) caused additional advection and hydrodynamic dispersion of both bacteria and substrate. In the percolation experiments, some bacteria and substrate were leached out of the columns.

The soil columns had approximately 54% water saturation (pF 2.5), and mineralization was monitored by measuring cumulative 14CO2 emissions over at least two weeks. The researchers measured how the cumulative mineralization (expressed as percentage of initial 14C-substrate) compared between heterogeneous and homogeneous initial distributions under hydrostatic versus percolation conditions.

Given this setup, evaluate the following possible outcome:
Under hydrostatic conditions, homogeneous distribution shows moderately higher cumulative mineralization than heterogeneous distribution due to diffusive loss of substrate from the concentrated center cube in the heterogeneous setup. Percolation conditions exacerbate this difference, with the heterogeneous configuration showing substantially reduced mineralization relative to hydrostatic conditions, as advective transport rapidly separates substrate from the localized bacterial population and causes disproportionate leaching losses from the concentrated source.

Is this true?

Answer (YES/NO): NO